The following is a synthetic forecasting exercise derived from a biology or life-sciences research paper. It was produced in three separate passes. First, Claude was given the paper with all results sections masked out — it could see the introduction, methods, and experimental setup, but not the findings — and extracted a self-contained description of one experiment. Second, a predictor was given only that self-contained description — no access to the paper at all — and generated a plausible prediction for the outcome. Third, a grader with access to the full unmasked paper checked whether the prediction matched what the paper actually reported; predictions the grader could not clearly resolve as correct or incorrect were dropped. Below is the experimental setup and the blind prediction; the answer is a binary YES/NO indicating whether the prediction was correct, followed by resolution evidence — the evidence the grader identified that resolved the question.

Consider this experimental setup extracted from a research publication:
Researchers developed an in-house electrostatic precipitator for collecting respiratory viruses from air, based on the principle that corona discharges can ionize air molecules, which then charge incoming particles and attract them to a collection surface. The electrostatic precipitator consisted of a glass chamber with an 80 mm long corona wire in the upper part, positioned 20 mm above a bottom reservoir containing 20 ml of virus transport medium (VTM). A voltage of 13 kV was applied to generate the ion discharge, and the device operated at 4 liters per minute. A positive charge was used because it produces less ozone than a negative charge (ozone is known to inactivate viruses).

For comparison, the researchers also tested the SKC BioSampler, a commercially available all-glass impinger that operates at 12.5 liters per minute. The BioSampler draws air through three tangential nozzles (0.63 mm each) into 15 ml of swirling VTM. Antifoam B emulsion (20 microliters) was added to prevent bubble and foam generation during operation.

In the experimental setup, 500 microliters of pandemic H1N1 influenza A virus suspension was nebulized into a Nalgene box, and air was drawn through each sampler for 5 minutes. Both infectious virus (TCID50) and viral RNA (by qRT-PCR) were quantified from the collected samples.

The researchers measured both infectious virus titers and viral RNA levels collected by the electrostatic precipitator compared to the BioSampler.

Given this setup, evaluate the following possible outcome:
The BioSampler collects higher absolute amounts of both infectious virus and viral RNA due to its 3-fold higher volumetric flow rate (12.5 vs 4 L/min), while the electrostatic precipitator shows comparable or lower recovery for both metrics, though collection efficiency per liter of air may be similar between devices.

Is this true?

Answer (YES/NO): NO